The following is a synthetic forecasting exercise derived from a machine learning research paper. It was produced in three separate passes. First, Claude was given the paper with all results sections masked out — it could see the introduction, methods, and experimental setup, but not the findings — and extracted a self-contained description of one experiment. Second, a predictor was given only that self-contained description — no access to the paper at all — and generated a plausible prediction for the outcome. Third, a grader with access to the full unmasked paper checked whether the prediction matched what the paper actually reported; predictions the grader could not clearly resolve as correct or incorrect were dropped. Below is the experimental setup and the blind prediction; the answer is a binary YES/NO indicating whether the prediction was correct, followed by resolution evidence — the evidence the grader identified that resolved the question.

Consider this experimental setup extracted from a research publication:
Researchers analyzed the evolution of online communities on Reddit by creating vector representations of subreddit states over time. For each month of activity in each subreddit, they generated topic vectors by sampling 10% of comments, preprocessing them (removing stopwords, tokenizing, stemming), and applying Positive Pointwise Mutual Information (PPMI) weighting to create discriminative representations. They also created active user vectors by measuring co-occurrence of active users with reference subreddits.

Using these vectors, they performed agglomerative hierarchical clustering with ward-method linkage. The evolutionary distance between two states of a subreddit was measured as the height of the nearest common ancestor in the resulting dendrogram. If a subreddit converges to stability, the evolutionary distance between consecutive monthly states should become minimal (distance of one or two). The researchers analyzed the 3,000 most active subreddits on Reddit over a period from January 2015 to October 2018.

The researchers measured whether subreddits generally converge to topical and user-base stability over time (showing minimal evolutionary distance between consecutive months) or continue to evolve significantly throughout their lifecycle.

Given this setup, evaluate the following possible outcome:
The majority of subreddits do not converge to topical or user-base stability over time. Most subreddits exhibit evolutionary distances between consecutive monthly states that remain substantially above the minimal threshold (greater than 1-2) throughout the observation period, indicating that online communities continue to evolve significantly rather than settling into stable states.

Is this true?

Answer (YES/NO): YES